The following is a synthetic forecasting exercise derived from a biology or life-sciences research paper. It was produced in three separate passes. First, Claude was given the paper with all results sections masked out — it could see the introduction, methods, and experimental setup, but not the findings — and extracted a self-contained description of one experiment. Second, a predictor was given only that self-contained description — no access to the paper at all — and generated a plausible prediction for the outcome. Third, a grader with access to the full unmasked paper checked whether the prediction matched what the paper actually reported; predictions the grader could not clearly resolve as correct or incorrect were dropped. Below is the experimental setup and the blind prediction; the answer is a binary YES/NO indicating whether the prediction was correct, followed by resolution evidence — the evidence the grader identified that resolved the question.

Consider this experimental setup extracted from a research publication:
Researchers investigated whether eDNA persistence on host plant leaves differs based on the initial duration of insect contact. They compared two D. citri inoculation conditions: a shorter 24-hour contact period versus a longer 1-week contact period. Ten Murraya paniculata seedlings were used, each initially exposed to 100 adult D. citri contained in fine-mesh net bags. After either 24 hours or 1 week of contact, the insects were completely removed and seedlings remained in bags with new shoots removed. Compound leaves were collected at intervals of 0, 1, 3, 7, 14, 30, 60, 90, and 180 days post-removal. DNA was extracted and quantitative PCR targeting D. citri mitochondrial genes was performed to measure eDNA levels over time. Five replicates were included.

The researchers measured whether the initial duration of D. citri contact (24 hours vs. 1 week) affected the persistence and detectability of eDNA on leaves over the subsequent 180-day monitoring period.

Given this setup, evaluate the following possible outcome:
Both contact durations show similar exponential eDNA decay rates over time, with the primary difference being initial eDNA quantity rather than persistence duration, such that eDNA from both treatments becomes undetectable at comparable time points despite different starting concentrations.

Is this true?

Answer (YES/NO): NO